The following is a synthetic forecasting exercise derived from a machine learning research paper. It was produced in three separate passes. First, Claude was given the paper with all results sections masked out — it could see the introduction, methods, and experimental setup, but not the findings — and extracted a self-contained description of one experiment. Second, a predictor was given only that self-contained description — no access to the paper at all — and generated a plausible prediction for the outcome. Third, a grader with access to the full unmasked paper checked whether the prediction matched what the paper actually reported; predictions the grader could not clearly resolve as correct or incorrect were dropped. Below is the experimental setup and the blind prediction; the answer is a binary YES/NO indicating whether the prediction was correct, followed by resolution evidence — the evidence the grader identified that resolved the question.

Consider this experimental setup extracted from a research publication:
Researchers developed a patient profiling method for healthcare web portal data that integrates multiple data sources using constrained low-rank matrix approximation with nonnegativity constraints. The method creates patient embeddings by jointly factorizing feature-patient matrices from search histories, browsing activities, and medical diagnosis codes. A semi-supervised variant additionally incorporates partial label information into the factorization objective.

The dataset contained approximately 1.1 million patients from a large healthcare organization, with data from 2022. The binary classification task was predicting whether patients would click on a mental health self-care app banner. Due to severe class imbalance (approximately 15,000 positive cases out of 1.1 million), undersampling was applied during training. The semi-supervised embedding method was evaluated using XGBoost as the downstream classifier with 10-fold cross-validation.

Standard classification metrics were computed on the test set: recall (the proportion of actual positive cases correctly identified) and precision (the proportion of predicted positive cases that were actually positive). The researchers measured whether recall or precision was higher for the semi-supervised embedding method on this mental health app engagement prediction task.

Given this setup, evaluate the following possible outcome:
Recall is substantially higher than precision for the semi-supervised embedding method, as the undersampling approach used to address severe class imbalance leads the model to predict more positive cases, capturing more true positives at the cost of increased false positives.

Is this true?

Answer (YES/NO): NO